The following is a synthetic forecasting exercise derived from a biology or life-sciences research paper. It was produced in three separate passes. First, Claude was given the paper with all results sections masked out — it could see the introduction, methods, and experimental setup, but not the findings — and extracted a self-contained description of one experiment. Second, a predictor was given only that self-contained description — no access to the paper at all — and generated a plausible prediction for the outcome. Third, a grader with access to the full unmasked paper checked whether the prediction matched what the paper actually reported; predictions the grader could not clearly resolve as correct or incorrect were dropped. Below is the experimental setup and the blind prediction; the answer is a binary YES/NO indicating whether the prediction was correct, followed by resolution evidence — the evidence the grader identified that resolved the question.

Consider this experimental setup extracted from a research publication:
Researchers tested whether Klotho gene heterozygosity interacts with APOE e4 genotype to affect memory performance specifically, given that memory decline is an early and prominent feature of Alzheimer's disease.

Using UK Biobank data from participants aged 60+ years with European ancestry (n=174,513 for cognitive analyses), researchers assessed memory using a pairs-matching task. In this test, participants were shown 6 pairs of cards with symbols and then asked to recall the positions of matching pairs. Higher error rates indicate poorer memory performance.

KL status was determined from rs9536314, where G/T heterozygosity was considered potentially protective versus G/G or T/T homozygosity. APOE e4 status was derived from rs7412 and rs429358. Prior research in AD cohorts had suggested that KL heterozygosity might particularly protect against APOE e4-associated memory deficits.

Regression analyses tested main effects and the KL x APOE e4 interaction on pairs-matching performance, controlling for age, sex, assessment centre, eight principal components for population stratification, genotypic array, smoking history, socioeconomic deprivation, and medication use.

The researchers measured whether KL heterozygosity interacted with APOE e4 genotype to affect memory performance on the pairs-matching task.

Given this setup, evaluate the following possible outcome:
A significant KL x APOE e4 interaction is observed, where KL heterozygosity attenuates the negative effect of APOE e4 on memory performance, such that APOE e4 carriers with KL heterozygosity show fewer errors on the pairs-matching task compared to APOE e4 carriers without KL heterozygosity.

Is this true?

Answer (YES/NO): NO